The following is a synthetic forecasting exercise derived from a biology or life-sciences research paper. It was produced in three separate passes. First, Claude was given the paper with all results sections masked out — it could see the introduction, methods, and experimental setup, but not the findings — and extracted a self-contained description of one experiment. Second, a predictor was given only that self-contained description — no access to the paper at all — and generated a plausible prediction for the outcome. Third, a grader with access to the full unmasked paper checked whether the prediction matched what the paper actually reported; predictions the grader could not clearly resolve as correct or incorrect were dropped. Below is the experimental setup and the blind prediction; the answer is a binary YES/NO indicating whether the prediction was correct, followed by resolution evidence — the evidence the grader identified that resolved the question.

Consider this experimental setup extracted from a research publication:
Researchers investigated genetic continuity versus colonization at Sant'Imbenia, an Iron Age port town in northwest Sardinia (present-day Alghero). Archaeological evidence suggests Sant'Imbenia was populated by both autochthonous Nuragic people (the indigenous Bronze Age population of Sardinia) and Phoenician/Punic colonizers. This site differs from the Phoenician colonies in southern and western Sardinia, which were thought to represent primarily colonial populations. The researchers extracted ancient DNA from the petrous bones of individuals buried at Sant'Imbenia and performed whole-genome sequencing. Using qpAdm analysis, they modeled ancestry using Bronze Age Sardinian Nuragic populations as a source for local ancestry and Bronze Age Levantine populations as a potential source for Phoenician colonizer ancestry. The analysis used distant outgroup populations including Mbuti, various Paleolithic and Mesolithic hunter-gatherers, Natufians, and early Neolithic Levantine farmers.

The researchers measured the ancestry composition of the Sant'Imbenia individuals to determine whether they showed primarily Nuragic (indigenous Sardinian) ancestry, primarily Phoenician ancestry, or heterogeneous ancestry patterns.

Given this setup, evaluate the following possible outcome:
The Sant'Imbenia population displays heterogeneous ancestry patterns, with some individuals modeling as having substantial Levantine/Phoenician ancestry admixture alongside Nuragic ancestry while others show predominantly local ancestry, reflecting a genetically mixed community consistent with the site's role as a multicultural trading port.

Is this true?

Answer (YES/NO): NO